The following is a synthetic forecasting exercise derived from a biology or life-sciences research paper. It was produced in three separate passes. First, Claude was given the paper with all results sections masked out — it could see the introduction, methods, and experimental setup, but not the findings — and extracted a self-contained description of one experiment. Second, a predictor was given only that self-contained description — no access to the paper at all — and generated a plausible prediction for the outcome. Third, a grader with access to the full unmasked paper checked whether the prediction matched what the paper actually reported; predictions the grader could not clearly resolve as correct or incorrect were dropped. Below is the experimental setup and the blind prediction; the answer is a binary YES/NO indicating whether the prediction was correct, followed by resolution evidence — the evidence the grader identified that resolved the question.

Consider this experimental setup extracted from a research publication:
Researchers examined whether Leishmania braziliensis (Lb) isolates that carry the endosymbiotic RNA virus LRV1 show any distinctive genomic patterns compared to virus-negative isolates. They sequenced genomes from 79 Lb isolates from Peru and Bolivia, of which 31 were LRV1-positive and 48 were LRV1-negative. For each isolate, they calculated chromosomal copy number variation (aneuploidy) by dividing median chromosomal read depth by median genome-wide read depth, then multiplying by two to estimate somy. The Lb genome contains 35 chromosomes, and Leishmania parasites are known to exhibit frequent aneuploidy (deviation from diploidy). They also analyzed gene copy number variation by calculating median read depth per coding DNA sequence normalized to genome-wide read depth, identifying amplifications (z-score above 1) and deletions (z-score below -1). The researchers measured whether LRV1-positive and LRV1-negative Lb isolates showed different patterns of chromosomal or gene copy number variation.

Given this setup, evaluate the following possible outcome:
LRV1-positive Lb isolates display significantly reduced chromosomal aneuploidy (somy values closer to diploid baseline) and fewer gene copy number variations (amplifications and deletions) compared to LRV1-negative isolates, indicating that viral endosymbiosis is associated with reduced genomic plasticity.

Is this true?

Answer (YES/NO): NO